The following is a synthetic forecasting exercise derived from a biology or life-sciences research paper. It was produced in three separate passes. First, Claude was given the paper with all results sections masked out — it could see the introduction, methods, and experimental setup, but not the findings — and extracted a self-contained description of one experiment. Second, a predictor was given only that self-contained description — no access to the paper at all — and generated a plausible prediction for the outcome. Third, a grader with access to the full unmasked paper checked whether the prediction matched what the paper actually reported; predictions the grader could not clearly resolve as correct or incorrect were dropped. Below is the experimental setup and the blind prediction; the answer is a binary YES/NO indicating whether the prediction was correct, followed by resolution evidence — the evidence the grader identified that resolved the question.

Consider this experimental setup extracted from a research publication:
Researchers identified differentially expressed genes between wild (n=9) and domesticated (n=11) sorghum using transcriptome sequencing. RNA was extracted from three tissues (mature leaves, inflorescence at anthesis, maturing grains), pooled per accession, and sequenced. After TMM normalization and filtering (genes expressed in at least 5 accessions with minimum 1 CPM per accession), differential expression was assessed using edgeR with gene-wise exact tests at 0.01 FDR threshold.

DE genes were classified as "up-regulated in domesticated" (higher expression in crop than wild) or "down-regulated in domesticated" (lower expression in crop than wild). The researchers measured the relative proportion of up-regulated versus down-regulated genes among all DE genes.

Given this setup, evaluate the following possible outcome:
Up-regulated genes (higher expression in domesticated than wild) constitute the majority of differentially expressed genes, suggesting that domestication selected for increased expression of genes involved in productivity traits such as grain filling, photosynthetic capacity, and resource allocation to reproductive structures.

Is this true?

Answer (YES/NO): NO